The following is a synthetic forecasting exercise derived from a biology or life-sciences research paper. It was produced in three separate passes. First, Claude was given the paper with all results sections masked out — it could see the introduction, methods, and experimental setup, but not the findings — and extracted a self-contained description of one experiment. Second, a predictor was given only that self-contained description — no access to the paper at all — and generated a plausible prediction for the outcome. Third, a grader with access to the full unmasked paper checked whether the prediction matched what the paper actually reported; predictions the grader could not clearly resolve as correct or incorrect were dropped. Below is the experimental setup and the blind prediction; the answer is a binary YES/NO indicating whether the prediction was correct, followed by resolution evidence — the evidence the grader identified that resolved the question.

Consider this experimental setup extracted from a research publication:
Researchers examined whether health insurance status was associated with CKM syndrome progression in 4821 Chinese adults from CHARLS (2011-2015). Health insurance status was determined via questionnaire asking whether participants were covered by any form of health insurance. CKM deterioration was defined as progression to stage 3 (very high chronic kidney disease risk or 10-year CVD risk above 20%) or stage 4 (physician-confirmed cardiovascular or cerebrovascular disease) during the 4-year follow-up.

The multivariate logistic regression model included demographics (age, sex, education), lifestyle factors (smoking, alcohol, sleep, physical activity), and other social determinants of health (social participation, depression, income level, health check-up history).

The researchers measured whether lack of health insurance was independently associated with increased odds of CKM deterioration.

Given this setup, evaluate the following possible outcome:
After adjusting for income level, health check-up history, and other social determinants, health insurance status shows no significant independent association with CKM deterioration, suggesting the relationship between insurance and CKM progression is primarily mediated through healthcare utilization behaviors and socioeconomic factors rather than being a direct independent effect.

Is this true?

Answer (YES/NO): YES